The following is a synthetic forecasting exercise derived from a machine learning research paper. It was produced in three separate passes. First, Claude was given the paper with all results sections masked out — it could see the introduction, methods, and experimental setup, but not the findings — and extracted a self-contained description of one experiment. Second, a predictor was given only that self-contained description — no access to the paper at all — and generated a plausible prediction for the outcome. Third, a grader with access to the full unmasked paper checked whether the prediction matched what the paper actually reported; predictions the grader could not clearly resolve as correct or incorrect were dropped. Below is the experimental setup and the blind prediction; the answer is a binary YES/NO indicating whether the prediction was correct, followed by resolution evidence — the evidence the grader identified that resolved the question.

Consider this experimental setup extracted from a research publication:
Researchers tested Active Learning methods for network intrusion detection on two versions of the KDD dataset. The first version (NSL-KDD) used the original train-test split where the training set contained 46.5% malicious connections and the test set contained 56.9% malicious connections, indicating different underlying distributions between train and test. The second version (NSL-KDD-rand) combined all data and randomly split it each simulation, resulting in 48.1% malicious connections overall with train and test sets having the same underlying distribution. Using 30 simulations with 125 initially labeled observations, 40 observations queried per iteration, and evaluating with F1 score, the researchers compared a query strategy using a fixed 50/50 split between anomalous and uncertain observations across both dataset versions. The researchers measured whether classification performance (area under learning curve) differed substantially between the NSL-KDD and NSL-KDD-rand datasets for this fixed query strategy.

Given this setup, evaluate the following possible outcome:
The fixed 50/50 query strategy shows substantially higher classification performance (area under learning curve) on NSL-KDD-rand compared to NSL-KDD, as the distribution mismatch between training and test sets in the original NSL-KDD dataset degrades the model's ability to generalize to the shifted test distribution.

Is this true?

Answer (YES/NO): YES